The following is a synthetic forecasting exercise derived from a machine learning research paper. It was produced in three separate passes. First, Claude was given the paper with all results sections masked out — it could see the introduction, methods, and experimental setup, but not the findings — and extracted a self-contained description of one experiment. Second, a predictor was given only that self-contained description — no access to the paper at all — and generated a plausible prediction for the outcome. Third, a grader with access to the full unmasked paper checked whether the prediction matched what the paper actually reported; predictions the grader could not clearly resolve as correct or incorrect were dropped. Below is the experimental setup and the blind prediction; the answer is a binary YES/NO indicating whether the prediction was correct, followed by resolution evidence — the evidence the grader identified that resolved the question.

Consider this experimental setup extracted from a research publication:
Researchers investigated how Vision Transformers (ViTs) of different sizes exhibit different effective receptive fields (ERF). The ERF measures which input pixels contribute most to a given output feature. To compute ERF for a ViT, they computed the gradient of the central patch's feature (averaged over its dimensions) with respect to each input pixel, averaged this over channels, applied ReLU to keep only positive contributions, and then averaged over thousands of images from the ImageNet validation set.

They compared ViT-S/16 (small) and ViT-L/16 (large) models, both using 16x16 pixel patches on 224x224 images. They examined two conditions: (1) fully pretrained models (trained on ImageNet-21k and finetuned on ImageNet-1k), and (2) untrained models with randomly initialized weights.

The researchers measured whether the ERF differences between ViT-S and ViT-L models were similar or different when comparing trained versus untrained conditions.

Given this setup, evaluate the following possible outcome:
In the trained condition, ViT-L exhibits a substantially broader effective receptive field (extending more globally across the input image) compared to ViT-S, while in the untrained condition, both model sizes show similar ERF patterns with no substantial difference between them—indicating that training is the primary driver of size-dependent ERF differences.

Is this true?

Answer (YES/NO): YES